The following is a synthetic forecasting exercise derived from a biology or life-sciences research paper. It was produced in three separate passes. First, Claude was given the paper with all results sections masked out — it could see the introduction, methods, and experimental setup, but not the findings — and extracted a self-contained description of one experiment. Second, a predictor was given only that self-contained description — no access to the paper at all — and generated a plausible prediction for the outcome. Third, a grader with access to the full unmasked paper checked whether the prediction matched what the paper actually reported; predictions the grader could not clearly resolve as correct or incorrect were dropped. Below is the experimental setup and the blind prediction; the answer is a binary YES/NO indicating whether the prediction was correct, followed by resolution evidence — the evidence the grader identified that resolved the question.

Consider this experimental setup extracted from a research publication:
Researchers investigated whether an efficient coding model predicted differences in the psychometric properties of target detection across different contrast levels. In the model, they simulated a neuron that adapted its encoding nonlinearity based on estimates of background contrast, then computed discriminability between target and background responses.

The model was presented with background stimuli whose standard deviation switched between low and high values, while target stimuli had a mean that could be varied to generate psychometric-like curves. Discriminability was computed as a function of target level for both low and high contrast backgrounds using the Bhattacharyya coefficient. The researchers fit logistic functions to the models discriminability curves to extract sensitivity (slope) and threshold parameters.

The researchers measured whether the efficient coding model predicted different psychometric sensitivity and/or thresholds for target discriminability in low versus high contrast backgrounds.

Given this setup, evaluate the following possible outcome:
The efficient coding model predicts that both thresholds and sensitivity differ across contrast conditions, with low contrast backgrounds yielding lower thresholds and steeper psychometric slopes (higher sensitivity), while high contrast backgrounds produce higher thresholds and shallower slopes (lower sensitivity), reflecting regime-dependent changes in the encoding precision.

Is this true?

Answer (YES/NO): YES